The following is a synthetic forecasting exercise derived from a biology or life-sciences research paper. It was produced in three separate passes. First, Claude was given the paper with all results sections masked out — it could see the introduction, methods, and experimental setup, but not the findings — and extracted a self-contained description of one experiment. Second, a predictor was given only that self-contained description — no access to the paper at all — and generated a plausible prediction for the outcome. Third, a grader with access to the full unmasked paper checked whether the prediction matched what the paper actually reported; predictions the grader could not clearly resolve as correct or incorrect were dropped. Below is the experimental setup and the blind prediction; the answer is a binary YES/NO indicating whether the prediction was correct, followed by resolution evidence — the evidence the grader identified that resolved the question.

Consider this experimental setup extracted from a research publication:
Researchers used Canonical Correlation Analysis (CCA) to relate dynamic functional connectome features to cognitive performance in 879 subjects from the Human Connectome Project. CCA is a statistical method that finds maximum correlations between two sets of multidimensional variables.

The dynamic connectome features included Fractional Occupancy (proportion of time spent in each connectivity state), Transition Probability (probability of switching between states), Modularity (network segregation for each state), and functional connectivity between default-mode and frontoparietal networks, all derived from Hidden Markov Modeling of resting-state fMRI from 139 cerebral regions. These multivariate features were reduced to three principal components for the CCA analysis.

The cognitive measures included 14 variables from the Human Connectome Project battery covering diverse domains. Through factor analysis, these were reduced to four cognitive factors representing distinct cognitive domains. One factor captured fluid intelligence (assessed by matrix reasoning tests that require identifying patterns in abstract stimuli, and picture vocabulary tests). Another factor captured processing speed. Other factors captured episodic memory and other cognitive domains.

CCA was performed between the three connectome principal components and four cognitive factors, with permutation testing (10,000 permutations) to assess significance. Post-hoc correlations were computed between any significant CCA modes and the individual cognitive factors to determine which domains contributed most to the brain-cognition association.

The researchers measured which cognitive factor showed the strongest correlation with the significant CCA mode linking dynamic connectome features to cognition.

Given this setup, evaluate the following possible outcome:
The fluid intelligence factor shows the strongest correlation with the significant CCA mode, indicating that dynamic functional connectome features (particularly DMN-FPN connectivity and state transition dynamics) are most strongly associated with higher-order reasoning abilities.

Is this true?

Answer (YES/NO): NO